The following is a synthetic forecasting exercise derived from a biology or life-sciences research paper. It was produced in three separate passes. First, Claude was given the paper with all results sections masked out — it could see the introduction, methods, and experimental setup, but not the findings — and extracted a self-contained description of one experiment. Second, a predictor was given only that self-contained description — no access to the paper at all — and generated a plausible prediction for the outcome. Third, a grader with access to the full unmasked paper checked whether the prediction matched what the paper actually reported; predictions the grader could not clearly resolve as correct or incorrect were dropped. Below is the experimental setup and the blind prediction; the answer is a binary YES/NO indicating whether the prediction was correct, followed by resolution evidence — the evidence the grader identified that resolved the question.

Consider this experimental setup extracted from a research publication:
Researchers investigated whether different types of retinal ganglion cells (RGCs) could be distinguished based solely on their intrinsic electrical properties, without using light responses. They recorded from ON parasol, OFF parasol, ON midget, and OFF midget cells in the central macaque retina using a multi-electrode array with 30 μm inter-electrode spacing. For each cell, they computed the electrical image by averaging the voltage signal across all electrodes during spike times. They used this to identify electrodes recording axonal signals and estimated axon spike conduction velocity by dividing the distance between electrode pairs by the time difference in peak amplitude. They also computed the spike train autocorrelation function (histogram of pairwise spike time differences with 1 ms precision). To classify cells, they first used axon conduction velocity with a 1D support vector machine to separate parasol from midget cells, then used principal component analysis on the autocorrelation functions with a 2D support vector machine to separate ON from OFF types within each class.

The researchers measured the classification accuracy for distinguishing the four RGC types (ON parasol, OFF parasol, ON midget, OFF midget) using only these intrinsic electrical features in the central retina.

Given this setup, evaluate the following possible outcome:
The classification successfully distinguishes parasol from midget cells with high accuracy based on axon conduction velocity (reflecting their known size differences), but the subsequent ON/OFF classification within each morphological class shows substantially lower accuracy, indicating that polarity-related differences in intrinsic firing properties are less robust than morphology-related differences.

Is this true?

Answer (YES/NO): NO